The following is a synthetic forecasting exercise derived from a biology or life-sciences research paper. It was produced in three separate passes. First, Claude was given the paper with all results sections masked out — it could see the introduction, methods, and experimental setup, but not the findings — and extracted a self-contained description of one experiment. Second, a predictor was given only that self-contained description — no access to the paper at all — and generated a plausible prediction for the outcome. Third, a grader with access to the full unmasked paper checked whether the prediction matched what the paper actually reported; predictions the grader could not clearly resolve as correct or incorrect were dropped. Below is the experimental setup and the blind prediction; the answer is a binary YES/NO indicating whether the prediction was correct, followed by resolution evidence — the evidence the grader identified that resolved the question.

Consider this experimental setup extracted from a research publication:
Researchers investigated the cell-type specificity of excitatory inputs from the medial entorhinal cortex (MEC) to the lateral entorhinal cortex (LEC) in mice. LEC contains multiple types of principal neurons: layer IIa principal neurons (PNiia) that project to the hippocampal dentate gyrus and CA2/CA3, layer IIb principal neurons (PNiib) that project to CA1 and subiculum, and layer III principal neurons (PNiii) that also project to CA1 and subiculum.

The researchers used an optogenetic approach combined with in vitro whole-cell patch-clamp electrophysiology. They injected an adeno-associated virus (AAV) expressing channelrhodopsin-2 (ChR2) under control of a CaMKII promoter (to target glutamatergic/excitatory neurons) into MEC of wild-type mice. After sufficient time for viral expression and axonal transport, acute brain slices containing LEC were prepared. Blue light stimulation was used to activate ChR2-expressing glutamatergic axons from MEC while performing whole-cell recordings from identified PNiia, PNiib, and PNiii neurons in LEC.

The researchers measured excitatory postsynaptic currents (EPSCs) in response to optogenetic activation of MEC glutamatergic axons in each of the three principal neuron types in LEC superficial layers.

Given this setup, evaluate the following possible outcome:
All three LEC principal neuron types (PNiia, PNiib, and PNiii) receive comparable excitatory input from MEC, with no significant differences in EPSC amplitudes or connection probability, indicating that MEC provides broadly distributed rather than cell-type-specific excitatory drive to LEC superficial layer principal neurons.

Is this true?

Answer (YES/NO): NO